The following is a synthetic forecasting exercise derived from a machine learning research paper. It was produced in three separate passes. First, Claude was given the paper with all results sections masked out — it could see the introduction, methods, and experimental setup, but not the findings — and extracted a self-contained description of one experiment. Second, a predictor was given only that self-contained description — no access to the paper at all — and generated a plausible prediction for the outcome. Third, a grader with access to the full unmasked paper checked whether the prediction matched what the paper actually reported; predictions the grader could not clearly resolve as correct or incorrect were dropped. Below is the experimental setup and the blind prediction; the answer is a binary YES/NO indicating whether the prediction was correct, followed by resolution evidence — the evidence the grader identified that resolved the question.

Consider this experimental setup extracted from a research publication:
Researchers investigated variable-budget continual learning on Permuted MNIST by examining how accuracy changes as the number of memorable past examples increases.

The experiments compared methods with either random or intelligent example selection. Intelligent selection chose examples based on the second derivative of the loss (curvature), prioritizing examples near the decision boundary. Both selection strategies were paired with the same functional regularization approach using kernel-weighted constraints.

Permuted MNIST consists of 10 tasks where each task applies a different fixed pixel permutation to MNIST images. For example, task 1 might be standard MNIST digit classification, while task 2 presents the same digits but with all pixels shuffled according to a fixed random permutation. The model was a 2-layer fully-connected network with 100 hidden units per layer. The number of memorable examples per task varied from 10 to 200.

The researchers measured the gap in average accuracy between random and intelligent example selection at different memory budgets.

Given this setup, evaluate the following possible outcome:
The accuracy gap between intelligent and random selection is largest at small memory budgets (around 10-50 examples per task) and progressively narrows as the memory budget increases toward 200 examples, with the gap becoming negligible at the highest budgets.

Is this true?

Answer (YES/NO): YES